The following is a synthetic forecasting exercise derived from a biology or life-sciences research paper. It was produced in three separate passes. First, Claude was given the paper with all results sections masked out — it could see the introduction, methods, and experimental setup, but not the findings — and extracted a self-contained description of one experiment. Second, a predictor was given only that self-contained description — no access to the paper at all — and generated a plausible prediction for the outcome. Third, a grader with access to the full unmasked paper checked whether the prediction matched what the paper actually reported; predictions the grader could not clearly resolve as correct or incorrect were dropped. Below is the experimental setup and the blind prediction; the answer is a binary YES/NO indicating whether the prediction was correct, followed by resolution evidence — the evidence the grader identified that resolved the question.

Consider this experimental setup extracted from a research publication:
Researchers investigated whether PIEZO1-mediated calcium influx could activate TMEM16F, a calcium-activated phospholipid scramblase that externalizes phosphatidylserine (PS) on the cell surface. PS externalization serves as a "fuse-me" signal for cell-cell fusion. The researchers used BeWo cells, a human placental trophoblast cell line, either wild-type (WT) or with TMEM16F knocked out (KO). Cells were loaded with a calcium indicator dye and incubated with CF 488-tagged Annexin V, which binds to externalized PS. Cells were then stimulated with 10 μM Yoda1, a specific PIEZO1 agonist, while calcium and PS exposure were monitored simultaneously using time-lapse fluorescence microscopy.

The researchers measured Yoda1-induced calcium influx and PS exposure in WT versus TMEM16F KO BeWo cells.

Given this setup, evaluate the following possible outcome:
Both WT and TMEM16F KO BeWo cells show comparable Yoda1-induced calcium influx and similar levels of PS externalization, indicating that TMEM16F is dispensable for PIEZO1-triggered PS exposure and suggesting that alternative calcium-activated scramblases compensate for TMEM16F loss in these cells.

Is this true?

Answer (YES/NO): NO